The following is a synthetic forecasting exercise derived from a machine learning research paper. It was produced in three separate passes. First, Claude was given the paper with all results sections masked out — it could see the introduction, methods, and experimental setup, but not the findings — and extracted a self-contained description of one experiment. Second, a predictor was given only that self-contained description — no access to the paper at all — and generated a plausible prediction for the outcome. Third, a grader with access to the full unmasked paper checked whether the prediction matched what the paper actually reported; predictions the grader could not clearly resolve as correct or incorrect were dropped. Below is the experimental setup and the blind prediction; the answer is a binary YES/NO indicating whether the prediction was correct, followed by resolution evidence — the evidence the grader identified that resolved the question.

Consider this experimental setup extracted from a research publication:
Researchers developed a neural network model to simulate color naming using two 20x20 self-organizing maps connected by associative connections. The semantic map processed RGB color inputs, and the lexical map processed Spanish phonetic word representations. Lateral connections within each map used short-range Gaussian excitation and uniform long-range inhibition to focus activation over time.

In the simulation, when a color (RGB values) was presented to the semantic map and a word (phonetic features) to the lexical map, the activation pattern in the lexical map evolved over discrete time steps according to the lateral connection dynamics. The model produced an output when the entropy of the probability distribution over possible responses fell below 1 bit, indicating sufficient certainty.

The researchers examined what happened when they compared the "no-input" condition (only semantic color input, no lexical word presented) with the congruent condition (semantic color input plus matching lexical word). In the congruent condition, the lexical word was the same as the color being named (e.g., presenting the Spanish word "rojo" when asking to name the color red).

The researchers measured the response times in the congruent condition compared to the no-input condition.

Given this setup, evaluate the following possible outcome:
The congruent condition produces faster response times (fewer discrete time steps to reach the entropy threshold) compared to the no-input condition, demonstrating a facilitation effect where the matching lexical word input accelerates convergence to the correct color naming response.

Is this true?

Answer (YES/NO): YES